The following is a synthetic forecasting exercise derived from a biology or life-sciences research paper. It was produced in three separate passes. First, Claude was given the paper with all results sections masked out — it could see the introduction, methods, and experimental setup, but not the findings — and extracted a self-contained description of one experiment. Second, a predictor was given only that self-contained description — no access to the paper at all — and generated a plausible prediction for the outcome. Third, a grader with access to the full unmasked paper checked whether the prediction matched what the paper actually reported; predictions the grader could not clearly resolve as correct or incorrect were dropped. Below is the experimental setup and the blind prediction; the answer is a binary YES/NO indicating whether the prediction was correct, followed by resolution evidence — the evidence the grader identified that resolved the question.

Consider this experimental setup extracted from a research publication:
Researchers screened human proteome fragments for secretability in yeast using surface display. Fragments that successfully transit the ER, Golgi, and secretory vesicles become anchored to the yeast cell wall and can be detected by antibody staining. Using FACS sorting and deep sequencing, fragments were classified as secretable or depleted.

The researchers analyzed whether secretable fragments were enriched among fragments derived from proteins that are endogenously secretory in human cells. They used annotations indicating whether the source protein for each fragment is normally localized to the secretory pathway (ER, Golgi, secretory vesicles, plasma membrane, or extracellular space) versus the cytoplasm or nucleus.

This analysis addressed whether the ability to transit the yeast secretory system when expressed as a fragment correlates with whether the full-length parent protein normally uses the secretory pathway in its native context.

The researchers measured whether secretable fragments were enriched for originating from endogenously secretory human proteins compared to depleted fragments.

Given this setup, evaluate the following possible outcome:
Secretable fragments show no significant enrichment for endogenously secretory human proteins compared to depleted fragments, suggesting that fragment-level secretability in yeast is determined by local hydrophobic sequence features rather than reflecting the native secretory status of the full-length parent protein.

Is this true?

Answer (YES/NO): NO